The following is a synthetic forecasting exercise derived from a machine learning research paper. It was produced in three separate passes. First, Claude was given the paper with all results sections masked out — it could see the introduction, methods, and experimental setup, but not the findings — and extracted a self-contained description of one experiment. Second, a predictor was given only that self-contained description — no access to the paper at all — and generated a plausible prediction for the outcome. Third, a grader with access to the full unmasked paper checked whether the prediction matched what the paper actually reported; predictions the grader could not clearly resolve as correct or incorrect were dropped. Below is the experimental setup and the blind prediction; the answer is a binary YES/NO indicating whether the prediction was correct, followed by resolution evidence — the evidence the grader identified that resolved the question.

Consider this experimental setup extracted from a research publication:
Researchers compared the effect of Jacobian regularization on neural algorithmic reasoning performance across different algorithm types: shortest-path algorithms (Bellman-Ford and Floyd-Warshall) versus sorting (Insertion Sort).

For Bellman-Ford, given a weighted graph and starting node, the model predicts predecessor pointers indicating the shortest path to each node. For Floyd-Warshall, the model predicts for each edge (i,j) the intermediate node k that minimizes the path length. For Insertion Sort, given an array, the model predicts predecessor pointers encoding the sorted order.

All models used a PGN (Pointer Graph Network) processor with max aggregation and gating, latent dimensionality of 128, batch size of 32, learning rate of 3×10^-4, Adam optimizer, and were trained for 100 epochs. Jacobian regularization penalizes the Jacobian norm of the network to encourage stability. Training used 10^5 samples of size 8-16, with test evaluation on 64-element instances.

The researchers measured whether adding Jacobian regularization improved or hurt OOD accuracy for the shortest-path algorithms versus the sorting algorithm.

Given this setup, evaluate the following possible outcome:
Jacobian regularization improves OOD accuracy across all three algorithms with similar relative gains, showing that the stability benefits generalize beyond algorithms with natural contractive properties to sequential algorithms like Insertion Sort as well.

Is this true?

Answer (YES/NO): NO